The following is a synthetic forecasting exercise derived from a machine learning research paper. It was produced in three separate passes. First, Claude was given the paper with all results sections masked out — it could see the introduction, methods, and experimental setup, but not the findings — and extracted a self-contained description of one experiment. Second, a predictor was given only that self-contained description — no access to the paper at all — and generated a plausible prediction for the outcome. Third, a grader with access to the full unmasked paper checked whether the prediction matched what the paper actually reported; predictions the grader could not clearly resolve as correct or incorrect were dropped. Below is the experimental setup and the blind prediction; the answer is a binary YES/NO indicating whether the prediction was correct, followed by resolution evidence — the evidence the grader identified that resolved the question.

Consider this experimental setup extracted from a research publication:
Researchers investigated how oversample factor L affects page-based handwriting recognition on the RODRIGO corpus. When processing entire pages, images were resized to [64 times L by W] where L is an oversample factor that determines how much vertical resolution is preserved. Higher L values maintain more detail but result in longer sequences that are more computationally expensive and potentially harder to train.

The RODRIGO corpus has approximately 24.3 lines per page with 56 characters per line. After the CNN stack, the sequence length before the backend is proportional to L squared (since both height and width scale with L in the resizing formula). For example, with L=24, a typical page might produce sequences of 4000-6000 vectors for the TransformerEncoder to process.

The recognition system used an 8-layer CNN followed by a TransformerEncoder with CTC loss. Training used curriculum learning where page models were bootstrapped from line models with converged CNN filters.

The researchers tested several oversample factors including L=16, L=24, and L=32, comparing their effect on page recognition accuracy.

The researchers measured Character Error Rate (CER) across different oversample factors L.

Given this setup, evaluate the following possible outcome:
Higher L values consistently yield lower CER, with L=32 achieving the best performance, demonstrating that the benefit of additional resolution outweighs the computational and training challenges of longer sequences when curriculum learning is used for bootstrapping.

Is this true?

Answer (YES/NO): NO